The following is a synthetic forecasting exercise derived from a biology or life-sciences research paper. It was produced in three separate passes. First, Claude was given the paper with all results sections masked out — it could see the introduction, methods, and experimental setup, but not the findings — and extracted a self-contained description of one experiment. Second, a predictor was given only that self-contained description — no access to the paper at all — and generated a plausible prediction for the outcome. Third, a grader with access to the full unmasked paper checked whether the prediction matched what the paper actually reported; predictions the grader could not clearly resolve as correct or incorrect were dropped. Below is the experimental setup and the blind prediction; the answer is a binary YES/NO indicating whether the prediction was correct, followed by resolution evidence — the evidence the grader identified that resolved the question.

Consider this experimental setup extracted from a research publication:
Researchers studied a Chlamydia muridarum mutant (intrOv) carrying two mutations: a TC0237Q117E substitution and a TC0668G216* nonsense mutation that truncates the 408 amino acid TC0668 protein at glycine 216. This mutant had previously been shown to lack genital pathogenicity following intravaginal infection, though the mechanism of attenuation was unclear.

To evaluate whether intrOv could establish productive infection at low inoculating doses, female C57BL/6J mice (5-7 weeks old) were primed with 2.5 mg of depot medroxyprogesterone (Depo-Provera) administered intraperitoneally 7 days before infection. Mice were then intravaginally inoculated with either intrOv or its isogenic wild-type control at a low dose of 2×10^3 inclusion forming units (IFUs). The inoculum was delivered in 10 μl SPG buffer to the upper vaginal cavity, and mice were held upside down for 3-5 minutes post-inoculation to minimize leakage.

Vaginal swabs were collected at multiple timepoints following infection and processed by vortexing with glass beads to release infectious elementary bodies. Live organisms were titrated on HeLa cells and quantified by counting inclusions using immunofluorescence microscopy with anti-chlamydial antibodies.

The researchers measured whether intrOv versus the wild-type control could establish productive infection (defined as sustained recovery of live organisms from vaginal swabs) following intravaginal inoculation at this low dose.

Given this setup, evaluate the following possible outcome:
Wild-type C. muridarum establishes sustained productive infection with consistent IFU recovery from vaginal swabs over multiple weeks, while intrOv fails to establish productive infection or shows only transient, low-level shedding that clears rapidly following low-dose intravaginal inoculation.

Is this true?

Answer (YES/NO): YES